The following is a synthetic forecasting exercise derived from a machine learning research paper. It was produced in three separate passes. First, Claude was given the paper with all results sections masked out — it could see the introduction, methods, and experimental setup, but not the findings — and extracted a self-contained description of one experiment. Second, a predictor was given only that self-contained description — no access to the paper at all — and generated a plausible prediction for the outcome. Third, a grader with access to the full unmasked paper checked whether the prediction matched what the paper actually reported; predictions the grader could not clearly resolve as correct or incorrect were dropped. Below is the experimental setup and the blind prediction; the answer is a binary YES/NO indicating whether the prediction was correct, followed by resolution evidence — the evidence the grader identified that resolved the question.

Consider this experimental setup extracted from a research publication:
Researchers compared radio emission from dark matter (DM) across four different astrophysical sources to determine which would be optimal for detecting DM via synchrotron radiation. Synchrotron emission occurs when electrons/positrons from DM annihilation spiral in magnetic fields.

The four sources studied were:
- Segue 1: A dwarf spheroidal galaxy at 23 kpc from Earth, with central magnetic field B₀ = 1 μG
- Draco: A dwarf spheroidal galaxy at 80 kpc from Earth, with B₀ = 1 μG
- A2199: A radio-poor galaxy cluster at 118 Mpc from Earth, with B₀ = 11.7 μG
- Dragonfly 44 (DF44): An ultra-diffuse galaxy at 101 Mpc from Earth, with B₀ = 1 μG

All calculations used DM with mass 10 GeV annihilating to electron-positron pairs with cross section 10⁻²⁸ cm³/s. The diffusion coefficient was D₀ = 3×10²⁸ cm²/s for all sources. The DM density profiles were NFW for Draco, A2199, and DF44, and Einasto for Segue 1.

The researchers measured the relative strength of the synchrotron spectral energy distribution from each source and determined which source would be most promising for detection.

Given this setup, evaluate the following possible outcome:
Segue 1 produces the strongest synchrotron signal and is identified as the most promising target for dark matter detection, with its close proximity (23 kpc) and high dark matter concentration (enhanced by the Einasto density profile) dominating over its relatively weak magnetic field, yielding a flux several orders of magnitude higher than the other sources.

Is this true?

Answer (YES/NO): NO